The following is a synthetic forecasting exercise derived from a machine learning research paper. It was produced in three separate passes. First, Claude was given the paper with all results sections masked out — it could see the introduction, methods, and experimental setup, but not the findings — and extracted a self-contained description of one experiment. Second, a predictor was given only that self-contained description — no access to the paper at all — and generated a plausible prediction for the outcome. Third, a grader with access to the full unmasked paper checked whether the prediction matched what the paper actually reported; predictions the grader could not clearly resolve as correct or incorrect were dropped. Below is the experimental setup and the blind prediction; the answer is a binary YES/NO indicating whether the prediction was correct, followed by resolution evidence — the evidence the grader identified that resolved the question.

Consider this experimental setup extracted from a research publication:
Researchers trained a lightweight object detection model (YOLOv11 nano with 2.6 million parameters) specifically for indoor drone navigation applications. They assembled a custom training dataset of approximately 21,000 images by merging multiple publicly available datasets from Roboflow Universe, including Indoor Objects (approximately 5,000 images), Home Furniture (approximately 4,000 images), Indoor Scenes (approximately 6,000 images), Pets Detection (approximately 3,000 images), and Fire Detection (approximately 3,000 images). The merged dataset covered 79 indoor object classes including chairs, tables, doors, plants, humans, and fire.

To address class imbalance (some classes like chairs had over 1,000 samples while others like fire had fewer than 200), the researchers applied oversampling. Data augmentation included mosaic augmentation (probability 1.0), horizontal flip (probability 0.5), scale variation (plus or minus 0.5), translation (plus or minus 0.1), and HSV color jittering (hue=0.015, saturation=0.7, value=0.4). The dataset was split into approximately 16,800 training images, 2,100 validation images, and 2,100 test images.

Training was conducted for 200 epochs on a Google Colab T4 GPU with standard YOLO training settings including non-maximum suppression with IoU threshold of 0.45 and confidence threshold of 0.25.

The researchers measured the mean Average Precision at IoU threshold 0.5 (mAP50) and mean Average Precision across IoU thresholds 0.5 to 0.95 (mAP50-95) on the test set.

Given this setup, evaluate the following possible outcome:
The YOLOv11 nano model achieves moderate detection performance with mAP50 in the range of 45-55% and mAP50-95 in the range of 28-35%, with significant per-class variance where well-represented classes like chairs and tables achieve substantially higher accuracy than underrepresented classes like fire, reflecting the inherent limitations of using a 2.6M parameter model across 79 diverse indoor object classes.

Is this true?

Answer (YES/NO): NO